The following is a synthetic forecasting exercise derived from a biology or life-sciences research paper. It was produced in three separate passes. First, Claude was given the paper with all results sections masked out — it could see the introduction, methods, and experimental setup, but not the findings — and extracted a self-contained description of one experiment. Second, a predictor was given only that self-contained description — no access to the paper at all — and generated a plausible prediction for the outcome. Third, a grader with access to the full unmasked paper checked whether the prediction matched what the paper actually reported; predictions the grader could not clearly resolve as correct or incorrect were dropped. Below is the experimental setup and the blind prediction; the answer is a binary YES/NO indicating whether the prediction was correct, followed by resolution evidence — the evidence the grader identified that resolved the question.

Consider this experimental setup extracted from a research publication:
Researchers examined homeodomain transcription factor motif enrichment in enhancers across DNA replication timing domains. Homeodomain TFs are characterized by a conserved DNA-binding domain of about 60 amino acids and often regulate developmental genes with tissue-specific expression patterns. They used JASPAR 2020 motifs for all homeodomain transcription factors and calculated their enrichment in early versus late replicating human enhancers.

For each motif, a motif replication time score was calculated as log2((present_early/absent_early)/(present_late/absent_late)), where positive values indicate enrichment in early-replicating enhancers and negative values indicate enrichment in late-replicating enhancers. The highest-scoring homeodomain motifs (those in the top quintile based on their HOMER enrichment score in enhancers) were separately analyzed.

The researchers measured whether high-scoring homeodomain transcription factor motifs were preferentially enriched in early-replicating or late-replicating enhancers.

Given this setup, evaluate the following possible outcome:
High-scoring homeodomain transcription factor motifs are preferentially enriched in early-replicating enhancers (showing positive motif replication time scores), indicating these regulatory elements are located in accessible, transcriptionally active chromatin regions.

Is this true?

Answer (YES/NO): NO